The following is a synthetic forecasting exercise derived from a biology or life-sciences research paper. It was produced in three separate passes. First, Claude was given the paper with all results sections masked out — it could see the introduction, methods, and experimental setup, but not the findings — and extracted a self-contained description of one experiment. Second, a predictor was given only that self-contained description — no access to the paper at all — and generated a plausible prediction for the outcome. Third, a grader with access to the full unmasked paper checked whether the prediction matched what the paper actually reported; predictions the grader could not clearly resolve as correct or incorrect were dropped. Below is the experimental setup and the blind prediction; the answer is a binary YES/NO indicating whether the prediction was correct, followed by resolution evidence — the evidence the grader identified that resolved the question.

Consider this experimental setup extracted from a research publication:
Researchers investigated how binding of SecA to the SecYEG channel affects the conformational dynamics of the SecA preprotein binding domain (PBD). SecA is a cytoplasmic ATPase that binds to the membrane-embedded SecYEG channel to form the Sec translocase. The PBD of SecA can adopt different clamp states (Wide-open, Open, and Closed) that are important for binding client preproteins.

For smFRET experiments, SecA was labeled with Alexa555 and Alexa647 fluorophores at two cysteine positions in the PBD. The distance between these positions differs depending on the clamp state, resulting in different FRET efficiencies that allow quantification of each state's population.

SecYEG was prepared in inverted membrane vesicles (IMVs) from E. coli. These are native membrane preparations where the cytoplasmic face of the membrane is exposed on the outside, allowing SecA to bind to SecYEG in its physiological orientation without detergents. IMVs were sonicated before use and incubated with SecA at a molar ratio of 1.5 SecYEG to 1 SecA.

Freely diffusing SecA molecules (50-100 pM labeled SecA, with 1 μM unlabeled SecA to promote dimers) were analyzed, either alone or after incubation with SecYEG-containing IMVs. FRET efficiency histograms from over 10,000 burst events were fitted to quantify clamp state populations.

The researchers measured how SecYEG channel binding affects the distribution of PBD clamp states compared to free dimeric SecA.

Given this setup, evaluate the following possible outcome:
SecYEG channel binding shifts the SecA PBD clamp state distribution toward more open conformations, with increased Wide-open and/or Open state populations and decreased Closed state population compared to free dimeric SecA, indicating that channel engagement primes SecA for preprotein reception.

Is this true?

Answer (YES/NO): NO